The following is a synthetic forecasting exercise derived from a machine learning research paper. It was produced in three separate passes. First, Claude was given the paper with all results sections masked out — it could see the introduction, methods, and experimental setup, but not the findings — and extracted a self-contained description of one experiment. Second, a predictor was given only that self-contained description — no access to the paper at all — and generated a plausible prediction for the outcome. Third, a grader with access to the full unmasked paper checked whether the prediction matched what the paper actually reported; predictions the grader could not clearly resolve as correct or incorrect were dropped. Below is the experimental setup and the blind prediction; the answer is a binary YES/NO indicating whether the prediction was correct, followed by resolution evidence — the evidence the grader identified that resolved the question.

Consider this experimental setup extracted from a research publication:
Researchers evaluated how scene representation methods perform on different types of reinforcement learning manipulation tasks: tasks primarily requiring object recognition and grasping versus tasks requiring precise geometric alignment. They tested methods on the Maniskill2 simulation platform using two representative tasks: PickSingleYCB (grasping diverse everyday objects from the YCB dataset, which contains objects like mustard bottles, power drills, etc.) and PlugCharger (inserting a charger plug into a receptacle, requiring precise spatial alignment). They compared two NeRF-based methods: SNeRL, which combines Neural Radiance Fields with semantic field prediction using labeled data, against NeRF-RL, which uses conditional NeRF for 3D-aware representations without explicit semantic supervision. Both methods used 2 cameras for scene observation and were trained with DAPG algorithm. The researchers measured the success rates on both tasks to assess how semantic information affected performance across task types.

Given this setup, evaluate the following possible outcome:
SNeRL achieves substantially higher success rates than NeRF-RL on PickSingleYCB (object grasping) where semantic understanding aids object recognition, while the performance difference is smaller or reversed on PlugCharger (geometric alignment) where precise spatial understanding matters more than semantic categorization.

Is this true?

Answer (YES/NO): NO